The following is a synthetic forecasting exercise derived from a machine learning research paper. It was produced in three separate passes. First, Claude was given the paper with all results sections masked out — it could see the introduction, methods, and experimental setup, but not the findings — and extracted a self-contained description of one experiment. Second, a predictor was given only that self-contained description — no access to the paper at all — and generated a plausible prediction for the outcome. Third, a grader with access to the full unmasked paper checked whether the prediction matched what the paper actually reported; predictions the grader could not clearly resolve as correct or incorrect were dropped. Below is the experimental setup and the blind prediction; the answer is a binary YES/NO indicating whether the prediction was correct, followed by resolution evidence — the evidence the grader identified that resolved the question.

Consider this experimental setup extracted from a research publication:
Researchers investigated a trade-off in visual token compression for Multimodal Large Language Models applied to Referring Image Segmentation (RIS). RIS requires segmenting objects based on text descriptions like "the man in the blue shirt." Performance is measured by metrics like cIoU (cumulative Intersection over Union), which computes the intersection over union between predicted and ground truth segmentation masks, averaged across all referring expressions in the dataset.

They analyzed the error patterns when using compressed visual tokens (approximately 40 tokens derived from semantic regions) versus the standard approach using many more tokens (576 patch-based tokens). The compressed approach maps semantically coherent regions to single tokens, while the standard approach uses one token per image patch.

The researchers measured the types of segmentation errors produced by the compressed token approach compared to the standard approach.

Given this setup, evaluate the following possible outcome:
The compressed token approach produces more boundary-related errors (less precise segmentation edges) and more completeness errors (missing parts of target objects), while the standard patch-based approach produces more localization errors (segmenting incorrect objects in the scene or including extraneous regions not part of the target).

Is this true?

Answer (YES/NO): NO